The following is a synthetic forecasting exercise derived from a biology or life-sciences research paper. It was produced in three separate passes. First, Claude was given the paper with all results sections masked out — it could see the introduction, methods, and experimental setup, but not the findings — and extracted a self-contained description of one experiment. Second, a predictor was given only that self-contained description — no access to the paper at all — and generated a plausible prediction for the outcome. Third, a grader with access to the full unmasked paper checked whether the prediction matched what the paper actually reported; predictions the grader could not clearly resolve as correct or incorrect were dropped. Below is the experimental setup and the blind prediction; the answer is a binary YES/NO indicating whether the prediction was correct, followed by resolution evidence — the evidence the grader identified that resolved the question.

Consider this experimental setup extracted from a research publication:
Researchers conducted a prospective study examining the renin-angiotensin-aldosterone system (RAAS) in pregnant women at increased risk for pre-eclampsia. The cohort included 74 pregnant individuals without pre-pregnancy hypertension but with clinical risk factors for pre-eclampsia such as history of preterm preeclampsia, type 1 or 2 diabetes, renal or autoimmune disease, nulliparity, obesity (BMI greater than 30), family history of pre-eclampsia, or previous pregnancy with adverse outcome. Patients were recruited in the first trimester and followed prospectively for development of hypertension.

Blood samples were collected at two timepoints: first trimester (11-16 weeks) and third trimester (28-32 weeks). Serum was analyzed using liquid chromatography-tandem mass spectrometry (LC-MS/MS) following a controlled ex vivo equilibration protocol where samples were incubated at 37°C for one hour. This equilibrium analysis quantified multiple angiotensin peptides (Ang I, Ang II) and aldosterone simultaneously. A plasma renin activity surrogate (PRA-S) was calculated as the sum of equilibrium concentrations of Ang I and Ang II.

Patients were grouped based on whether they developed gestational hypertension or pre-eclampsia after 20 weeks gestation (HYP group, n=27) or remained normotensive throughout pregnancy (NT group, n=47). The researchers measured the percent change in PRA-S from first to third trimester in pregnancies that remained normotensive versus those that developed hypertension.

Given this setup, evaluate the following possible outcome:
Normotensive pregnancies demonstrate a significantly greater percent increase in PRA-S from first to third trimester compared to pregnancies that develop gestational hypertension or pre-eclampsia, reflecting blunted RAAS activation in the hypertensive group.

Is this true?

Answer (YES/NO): YES